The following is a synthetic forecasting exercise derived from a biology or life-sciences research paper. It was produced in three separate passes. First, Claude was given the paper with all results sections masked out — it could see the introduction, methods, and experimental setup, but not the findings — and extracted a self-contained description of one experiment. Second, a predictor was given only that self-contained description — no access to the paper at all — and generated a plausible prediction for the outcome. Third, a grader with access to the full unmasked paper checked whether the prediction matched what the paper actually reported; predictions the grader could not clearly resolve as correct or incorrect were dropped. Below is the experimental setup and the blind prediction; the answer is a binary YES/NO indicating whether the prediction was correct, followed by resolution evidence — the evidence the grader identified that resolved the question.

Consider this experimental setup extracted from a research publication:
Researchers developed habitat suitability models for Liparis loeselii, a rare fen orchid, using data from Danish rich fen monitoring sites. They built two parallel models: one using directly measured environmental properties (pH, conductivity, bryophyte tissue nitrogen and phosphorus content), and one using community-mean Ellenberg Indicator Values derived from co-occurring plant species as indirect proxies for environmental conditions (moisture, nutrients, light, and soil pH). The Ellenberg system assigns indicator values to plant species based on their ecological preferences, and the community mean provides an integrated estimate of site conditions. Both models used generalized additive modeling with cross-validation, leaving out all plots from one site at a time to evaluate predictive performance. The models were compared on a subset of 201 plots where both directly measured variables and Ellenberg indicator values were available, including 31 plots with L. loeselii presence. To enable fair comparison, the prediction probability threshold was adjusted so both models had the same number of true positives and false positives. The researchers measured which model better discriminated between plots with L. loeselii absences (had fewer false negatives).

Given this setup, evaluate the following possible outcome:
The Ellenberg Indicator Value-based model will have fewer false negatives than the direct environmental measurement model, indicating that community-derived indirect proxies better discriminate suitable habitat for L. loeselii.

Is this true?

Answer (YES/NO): NO